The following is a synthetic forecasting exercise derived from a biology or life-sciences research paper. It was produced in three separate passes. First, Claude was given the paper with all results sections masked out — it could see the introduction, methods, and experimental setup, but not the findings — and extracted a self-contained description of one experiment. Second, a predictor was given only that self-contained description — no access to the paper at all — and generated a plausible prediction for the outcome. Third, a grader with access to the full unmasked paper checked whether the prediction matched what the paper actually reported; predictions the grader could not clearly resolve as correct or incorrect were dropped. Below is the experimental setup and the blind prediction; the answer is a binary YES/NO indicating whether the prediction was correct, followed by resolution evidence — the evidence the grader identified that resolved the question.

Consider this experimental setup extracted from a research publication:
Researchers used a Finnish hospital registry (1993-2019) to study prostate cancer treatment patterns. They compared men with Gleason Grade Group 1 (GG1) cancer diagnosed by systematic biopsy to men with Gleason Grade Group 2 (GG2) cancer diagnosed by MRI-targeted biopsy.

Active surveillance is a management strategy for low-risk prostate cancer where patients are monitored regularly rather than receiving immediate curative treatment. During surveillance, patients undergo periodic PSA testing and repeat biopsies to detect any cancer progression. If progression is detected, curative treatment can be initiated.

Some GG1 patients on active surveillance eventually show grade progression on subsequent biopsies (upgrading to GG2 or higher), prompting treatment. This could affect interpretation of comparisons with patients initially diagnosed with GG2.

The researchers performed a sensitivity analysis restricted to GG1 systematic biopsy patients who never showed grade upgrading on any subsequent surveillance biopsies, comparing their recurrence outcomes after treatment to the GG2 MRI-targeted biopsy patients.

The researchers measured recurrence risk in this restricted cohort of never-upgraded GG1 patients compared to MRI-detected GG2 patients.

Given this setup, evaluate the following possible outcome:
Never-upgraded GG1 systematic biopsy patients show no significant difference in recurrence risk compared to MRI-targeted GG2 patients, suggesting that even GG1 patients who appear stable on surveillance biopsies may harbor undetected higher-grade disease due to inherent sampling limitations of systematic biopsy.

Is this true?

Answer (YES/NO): YES